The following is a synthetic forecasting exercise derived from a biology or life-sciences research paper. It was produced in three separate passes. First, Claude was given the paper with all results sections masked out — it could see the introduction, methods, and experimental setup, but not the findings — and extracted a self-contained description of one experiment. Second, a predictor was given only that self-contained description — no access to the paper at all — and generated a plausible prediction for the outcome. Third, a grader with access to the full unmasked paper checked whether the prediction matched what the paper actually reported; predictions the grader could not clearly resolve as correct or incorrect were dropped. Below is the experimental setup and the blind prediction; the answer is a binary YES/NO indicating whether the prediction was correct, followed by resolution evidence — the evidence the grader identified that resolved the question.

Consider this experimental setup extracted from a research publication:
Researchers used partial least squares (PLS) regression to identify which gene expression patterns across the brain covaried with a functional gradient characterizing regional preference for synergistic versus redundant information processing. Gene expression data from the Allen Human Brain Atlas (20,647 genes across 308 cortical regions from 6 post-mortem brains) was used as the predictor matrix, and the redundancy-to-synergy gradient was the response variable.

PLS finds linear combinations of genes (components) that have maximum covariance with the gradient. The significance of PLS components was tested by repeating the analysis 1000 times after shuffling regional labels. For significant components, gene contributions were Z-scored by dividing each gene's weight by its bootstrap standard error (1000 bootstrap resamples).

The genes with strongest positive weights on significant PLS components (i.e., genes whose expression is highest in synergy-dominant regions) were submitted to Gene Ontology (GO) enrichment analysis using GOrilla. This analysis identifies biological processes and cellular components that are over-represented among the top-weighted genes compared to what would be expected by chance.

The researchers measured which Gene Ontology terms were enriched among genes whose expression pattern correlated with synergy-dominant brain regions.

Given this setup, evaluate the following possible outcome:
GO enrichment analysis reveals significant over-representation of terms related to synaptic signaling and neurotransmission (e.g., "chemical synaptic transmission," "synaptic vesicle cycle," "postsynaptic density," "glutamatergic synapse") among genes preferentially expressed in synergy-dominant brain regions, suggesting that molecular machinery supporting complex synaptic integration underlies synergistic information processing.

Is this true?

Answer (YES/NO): YES